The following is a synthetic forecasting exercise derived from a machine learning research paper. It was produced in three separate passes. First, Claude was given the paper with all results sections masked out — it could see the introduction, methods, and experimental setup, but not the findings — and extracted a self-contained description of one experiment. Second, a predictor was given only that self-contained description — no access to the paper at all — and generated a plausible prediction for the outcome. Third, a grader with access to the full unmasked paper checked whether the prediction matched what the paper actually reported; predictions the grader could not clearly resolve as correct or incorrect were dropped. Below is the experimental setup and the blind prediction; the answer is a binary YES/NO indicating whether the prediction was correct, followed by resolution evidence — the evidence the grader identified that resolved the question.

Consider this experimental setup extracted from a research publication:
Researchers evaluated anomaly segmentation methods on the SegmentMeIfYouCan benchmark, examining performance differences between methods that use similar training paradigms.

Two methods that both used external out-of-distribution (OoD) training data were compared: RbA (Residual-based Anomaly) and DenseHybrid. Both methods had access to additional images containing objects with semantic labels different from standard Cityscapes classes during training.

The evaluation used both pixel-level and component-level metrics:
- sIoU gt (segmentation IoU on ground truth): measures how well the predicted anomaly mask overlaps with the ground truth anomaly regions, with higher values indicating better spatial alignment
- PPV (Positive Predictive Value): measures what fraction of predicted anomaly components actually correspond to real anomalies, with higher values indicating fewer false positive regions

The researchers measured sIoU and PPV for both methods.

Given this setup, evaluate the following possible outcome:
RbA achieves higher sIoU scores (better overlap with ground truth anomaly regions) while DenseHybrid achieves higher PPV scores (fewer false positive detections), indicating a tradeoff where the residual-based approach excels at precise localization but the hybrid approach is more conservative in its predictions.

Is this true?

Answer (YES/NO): NO